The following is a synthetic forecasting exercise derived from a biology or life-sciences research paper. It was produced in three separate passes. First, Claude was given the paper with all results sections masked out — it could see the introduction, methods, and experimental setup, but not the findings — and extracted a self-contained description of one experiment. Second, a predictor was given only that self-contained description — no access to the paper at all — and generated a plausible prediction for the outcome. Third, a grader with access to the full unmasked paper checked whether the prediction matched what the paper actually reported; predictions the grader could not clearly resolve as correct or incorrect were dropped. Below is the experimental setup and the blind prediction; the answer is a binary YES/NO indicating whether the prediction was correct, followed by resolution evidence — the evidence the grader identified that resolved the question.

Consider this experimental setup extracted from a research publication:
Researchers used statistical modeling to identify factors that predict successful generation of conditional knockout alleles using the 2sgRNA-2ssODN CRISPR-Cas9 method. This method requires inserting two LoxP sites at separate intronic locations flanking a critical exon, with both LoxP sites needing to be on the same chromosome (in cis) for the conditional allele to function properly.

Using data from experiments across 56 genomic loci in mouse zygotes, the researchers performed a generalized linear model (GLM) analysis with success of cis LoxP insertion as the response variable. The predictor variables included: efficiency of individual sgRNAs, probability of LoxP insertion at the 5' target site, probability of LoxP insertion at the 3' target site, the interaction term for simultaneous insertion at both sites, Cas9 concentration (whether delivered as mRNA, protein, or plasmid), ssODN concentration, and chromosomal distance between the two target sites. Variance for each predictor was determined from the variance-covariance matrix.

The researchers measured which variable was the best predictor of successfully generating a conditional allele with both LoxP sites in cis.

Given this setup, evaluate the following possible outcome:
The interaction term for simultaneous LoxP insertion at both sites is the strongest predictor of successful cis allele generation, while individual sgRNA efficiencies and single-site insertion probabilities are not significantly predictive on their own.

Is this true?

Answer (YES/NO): YES